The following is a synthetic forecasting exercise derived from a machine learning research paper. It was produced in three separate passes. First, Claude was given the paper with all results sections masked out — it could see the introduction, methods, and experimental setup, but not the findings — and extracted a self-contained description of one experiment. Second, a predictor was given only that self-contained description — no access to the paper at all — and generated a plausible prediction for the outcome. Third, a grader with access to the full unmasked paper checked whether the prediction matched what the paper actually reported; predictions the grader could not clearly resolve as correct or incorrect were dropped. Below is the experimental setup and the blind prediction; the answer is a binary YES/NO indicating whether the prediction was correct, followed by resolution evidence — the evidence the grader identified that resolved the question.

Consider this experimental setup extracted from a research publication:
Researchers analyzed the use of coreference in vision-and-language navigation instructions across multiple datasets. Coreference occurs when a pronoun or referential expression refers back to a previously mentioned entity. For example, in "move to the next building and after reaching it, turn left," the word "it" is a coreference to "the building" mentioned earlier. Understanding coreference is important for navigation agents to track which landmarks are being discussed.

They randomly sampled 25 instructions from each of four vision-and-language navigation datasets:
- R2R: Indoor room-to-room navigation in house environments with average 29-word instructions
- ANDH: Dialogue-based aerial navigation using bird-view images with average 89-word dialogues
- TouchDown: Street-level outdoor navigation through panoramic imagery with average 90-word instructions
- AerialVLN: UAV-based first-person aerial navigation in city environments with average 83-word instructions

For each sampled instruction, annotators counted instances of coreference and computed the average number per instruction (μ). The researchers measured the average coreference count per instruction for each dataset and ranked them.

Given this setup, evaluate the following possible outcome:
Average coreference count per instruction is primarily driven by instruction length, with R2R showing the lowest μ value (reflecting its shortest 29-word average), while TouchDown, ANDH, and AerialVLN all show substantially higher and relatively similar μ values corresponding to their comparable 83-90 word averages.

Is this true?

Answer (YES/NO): NO